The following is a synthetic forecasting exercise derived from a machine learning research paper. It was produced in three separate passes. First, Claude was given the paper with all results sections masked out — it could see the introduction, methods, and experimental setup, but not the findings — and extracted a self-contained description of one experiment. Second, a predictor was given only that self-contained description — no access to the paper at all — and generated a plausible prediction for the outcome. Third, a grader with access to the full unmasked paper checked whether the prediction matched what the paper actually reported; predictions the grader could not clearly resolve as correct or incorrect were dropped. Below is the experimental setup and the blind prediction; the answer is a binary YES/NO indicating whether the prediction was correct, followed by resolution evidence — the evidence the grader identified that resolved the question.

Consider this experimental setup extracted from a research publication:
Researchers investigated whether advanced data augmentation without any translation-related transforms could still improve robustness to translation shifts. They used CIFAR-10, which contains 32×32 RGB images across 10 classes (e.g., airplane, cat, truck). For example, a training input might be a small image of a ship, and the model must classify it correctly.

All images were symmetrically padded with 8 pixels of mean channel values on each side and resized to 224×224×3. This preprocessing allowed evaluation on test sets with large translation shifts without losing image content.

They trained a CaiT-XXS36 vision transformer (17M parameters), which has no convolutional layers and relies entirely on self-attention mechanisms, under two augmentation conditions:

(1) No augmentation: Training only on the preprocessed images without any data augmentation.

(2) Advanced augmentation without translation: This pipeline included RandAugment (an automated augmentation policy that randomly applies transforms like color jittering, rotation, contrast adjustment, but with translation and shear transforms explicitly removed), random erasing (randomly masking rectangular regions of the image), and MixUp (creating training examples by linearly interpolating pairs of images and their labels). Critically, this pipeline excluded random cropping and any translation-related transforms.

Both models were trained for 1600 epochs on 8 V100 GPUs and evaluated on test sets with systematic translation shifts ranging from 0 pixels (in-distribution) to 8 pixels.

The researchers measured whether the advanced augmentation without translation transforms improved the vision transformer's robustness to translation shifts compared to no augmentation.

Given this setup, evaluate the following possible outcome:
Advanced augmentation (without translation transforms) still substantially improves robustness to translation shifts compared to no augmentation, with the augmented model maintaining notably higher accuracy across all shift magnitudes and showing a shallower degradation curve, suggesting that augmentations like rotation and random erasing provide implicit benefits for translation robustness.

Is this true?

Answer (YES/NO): NO